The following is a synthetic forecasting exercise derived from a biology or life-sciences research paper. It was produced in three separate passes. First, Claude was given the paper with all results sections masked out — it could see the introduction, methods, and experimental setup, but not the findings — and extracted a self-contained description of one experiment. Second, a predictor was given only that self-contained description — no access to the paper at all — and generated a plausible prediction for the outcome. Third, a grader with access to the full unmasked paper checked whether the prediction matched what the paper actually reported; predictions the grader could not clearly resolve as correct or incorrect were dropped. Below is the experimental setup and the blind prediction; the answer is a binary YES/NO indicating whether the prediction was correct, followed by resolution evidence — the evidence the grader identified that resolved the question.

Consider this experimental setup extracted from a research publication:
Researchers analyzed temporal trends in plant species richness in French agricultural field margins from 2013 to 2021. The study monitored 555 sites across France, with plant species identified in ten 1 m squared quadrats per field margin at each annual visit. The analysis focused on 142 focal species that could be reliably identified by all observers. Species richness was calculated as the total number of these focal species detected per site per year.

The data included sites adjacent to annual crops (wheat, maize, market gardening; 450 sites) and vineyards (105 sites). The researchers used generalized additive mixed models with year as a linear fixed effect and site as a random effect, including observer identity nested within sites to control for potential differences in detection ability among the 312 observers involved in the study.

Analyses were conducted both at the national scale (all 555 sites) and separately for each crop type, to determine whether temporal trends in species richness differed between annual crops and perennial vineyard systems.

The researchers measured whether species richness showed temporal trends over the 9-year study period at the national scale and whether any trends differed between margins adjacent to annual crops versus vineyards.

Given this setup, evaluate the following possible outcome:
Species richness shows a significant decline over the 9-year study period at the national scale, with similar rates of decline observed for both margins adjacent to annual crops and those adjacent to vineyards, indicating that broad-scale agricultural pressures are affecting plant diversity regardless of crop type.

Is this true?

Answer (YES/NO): NO